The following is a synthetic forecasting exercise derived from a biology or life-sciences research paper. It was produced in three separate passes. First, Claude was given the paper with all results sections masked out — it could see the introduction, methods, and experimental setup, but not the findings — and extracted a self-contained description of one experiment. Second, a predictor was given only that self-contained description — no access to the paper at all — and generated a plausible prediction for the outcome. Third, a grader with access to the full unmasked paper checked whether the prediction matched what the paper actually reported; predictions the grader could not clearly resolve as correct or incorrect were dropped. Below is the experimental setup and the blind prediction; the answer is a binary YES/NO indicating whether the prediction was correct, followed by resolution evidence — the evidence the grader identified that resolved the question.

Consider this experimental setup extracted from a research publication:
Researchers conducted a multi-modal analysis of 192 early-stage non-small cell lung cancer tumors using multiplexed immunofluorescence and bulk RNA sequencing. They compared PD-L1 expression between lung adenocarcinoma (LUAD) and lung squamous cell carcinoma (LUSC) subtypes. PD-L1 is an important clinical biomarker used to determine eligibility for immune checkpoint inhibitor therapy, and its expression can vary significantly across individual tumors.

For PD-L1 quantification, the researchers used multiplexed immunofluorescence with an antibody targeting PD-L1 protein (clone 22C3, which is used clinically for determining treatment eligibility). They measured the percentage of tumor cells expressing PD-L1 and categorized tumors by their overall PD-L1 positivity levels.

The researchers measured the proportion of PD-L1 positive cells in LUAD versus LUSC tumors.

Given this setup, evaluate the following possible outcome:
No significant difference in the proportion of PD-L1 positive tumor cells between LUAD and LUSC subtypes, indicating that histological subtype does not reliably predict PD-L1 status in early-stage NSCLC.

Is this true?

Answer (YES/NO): NO